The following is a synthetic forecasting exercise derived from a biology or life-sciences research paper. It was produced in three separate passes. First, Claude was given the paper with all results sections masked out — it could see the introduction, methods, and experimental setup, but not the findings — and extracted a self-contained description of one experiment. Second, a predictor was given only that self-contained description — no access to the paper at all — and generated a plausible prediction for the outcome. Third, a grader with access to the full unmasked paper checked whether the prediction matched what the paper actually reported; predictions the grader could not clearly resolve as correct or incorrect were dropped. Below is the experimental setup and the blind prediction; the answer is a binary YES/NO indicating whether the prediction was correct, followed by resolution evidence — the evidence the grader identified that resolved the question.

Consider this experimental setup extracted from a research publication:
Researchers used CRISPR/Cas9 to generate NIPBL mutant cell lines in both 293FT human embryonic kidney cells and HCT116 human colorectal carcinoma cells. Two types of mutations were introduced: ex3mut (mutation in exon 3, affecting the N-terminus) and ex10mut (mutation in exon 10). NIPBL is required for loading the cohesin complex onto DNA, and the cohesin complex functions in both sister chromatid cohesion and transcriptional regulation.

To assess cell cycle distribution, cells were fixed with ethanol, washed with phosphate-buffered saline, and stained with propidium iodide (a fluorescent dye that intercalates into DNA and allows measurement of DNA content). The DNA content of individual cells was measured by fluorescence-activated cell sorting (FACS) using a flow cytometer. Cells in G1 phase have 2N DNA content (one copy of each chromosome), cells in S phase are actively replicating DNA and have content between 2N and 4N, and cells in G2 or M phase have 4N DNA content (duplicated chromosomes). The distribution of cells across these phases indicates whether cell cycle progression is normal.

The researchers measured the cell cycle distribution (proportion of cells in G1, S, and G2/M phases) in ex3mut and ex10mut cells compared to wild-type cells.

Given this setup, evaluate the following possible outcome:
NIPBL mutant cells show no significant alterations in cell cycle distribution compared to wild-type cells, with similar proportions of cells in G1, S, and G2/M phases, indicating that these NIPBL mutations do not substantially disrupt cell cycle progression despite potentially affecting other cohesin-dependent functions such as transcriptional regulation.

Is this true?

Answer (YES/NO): YES